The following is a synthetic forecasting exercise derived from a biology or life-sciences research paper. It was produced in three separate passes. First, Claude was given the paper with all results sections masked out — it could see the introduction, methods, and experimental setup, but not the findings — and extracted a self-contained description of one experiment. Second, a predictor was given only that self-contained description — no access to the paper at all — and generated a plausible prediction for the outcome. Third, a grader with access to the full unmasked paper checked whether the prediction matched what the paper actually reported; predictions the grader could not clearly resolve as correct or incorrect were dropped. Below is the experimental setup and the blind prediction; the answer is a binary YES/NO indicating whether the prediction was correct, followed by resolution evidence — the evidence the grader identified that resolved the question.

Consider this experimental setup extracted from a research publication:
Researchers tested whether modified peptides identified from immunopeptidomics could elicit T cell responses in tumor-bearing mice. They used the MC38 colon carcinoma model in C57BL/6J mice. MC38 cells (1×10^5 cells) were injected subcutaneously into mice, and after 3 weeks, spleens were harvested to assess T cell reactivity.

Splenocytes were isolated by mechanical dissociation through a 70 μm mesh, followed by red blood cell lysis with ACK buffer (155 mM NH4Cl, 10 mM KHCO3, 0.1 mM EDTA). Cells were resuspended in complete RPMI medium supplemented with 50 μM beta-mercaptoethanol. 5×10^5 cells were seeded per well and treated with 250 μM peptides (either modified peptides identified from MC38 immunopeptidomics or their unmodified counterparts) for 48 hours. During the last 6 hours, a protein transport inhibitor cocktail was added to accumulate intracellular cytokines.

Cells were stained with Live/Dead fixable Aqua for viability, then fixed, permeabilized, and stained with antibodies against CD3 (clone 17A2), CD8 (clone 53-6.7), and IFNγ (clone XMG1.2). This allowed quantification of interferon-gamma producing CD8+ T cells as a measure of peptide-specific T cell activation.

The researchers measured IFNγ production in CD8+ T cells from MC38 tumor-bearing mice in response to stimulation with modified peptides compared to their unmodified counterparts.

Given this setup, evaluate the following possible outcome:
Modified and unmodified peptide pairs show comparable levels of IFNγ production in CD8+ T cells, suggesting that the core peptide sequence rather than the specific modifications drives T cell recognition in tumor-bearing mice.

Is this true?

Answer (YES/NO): NO